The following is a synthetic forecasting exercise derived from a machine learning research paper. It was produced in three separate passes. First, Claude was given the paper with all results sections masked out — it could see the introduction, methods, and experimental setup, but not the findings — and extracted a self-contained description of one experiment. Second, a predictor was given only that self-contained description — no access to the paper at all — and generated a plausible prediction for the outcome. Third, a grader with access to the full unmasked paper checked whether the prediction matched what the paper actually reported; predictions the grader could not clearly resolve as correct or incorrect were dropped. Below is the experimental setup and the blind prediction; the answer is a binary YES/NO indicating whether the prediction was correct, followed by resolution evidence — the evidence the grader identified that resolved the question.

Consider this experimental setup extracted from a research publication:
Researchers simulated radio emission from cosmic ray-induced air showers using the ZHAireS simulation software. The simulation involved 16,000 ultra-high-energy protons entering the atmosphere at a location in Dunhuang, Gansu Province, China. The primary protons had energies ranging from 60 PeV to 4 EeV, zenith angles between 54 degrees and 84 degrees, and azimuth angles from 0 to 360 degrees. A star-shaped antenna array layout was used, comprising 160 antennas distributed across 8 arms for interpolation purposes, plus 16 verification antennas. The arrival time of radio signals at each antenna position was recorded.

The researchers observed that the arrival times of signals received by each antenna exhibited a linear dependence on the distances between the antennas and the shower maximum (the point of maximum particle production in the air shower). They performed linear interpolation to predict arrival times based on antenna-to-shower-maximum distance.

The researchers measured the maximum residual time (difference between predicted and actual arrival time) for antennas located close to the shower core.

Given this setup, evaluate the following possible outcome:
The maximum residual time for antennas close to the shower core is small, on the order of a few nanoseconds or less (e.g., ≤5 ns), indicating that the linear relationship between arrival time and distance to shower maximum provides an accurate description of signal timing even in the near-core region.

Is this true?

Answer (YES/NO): YES